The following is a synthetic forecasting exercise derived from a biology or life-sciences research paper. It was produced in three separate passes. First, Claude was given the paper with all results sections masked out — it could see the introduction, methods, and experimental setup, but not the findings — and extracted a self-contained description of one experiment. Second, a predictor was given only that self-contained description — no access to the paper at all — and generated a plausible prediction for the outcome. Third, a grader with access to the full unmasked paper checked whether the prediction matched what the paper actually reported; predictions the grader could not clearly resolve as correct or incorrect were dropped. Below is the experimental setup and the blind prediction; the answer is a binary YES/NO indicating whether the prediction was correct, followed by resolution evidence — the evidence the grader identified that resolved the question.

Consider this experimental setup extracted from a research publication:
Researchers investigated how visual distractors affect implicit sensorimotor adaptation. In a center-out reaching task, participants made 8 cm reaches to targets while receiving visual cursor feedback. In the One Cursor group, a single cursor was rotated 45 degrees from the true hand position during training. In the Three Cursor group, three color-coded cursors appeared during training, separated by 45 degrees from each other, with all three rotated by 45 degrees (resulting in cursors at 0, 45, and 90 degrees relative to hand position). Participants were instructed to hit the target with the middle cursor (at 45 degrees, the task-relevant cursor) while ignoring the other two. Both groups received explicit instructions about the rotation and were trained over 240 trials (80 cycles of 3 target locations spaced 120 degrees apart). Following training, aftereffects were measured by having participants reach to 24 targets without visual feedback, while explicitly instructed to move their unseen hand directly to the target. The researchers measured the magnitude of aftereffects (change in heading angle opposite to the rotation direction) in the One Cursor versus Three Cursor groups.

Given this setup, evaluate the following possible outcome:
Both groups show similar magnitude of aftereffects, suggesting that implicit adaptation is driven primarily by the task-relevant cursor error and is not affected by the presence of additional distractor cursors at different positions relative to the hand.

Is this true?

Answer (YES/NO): NO